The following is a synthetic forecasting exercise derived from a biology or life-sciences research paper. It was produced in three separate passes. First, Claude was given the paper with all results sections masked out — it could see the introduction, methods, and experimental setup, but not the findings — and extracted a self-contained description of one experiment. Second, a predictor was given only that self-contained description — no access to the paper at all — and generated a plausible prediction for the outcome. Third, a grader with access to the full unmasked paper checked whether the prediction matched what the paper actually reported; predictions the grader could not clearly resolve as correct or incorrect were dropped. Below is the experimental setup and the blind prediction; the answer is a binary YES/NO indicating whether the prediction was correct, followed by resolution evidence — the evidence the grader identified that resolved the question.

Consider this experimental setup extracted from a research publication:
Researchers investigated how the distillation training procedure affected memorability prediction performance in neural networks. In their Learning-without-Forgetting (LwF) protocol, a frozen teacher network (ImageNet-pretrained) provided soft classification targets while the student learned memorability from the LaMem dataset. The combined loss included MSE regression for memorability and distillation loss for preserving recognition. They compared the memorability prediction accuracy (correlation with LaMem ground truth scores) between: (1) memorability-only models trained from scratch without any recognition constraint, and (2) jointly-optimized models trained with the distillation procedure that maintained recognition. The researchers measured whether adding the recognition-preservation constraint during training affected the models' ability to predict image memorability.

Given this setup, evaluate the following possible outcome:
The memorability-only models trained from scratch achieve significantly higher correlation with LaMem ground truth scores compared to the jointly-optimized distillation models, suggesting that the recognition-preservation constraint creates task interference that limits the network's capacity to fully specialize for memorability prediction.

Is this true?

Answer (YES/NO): NO